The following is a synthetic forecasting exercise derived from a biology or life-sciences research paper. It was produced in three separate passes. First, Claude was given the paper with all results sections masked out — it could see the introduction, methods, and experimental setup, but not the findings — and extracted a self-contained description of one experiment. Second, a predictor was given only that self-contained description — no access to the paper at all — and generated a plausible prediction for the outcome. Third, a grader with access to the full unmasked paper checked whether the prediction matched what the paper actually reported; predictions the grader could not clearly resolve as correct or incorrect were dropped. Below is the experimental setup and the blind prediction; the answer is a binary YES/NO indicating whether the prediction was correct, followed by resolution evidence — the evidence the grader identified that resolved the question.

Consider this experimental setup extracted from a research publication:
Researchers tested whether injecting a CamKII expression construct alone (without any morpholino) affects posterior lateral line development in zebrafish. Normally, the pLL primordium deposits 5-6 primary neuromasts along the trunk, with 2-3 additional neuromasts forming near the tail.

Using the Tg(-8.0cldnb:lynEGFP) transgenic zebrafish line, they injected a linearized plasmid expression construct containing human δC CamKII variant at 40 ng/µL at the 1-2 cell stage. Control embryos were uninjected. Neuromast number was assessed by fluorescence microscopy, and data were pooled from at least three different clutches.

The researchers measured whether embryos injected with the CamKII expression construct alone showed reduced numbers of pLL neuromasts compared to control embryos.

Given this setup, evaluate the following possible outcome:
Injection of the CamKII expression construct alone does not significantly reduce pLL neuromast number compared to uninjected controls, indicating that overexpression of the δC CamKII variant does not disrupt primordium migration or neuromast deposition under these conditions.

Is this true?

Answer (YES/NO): YES